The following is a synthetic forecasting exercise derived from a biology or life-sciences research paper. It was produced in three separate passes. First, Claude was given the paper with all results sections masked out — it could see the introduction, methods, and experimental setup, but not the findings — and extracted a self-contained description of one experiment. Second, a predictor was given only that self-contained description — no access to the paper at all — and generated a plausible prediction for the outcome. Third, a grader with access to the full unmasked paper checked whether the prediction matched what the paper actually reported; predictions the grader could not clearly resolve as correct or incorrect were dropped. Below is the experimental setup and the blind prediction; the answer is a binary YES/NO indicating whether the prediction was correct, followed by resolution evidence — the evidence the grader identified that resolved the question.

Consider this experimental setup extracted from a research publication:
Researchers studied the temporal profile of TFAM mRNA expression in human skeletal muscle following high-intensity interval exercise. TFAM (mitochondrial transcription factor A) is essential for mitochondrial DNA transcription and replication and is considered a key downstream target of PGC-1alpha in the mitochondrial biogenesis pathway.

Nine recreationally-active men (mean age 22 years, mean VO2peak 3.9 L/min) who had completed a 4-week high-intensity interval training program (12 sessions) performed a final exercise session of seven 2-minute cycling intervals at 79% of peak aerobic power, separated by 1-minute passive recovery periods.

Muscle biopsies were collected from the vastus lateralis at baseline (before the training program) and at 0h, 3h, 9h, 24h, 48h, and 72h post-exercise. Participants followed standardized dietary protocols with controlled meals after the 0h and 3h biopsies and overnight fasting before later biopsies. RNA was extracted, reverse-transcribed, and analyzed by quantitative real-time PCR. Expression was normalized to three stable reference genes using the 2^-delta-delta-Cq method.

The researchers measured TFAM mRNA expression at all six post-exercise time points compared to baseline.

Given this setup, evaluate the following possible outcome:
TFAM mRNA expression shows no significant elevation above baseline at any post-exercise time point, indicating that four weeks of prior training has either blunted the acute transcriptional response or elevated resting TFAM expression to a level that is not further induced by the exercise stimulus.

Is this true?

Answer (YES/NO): NO